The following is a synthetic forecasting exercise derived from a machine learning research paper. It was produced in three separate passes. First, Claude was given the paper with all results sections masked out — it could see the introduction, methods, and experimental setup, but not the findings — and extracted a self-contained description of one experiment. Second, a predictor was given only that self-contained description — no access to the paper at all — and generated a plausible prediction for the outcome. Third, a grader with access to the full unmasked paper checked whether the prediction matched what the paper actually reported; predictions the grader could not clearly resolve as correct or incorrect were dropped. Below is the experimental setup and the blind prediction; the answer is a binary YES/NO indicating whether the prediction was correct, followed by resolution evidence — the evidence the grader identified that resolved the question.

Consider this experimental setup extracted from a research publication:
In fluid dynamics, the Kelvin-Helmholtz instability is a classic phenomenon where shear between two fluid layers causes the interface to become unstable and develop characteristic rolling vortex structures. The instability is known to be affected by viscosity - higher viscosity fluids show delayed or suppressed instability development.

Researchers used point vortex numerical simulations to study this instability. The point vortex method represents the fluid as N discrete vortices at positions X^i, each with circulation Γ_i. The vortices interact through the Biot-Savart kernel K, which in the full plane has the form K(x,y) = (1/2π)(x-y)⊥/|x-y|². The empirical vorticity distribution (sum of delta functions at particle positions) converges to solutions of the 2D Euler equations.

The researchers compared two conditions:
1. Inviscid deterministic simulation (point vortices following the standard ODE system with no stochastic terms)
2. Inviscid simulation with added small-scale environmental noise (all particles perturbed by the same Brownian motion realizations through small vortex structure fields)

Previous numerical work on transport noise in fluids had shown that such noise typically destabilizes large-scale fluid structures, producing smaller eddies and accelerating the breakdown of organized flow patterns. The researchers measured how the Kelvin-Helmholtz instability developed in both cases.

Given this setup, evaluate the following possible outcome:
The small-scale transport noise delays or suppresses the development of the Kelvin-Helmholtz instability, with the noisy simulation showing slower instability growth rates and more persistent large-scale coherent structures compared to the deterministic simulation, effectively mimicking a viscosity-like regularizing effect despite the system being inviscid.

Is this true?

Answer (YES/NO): YES